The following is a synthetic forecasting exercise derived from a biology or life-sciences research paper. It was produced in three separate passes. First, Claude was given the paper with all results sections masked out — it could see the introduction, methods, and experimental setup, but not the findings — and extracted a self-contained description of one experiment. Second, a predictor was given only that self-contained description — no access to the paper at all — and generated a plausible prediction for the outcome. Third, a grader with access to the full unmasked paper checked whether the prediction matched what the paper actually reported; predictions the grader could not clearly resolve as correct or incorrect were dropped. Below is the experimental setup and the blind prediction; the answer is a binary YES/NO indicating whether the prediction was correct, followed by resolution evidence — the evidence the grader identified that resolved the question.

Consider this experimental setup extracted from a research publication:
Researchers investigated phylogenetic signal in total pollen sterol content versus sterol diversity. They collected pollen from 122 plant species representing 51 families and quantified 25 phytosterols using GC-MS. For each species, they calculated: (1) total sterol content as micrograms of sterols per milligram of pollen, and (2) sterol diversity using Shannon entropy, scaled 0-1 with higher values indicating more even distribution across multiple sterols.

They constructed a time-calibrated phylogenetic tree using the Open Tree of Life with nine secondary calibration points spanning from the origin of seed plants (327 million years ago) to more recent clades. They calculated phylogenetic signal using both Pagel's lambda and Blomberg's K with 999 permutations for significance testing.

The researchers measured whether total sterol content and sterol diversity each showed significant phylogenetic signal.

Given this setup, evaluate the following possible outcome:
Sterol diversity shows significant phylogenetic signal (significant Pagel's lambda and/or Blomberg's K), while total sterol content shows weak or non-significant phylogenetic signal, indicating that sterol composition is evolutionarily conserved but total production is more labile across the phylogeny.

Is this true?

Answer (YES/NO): NO